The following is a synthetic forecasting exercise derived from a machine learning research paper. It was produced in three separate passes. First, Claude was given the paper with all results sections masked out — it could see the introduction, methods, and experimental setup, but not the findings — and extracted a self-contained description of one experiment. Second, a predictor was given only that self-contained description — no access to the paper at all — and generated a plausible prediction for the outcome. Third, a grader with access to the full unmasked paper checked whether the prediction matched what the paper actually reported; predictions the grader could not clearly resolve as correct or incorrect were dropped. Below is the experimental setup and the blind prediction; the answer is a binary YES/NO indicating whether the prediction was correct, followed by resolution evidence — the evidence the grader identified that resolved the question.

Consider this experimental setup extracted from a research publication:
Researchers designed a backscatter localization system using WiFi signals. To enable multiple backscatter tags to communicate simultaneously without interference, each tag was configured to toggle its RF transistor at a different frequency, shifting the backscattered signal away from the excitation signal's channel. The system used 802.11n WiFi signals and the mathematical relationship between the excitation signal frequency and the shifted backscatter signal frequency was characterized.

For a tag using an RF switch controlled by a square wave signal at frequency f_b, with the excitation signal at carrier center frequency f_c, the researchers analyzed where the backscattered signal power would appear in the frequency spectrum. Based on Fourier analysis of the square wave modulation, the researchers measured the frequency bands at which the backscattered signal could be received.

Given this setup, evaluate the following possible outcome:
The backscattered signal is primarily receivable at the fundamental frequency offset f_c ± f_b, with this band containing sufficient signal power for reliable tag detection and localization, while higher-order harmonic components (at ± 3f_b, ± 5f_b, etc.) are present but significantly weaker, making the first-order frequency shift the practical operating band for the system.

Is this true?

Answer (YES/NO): NO